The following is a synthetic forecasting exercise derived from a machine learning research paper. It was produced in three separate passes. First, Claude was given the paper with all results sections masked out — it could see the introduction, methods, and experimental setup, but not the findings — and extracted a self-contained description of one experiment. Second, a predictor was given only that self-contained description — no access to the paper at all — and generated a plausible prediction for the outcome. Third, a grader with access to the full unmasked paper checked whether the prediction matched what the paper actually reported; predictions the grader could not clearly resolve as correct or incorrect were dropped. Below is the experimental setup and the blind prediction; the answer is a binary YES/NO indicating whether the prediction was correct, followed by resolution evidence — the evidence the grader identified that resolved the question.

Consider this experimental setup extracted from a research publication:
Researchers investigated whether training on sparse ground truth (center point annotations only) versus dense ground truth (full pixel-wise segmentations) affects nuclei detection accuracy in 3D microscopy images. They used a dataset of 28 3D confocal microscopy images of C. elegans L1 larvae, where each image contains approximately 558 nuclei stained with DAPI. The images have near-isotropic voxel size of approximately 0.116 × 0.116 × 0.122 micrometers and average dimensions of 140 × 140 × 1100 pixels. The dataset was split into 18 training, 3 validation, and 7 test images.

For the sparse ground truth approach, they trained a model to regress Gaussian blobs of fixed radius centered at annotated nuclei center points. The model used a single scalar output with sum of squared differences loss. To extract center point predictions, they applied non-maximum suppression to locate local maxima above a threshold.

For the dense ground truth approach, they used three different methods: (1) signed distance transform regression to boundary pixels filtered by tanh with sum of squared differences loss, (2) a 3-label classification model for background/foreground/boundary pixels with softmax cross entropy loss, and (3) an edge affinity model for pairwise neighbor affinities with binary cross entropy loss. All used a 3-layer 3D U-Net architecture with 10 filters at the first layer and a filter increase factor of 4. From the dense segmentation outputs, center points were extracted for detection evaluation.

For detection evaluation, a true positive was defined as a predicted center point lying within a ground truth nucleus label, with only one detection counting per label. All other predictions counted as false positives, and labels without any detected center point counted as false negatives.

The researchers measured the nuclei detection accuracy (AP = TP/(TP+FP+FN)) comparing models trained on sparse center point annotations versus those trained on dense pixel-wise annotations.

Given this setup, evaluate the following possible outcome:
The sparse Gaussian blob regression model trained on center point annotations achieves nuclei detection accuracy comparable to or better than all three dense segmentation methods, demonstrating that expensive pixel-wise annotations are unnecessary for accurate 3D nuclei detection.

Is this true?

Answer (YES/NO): YES